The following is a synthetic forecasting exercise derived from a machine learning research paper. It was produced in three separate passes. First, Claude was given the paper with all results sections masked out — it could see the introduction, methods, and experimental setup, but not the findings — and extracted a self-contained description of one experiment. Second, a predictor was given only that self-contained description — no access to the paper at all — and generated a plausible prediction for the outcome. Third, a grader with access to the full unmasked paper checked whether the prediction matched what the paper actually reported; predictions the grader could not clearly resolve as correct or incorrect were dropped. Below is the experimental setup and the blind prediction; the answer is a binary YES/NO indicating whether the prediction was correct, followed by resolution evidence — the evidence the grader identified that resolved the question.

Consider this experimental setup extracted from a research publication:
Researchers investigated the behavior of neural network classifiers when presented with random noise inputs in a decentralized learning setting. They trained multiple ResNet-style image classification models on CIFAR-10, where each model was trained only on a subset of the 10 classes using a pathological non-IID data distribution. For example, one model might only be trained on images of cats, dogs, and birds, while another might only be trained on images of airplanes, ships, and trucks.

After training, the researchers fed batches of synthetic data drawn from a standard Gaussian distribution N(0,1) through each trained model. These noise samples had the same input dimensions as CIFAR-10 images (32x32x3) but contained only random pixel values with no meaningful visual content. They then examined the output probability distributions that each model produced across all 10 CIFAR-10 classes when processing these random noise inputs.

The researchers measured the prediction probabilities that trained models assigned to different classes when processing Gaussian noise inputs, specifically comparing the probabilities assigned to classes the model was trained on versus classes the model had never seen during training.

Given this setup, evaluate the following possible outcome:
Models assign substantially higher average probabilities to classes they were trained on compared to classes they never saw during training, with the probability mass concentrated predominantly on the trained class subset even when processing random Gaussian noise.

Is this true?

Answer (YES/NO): YES